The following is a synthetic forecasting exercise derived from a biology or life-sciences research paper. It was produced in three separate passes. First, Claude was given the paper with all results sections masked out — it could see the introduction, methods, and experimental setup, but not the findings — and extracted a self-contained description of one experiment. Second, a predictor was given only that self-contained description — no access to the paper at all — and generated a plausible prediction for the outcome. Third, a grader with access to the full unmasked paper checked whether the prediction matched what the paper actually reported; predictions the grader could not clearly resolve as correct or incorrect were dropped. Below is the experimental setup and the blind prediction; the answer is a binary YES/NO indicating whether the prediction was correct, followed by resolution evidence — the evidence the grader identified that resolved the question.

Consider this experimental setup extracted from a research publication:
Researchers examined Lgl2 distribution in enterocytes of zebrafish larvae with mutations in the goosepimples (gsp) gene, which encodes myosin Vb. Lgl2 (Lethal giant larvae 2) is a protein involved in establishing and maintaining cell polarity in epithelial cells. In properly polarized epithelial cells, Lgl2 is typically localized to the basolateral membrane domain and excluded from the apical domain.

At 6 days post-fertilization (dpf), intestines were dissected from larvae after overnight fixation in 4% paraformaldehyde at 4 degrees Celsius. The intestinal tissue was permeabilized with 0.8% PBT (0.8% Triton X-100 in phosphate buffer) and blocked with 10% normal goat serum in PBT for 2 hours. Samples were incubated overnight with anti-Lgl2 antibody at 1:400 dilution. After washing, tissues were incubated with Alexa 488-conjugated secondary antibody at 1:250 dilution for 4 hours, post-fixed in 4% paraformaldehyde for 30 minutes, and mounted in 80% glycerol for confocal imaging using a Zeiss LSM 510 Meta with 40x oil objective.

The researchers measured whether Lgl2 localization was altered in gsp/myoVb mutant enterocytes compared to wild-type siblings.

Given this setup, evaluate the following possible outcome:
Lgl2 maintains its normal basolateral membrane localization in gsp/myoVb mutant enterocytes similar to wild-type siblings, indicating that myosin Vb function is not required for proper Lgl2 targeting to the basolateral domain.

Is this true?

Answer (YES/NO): YES